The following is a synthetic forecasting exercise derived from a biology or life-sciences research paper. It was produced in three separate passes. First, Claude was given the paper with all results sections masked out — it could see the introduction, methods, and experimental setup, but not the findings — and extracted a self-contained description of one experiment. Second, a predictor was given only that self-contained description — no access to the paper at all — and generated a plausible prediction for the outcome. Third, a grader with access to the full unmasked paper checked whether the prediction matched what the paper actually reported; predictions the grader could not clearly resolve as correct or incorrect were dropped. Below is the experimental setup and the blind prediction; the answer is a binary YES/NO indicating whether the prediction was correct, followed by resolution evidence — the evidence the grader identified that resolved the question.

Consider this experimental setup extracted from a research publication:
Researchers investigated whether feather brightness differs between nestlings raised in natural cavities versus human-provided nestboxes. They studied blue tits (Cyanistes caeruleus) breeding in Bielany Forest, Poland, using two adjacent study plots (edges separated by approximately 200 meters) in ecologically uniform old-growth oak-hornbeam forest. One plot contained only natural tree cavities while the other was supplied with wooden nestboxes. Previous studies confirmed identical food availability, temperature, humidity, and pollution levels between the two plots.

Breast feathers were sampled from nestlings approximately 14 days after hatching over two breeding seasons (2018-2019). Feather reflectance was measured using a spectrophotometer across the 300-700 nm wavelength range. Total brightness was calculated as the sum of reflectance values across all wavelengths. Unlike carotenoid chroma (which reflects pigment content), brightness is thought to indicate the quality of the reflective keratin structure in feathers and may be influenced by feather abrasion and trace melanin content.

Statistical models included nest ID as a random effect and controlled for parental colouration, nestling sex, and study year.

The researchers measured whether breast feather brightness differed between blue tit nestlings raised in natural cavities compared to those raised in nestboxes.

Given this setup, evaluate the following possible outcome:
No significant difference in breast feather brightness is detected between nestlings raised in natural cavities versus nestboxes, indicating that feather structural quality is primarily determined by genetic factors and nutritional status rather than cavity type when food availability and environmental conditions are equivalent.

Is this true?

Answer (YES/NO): YES